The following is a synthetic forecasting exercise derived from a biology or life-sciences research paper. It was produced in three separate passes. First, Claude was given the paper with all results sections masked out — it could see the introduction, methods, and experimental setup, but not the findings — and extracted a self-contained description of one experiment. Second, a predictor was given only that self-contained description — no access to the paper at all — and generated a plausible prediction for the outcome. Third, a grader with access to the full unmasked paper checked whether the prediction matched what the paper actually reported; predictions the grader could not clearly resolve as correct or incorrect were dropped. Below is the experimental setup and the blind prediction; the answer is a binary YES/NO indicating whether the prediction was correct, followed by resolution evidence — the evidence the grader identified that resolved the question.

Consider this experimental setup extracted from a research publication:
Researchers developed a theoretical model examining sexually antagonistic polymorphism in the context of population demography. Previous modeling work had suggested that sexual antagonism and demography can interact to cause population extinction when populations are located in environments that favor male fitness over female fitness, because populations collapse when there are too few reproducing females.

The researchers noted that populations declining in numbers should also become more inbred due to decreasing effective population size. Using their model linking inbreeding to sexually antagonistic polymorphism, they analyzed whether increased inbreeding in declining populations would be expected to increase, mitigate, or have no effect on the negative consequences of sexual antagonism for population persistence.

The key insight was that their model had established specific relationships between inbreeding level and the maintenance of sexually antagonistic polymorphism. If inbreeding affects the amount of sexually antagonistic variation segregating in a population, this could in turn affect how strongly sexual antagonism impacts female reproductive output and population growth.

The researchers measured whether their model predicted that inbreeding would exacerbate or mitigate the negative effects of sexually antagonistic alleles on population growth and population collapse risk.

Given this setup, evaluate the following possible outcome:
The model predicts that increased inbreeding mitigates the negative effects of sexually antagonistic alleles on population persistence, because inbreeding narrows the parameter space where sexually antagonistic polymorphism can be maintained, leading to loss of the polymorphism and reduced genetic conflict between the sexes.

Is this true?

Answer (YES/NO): YES